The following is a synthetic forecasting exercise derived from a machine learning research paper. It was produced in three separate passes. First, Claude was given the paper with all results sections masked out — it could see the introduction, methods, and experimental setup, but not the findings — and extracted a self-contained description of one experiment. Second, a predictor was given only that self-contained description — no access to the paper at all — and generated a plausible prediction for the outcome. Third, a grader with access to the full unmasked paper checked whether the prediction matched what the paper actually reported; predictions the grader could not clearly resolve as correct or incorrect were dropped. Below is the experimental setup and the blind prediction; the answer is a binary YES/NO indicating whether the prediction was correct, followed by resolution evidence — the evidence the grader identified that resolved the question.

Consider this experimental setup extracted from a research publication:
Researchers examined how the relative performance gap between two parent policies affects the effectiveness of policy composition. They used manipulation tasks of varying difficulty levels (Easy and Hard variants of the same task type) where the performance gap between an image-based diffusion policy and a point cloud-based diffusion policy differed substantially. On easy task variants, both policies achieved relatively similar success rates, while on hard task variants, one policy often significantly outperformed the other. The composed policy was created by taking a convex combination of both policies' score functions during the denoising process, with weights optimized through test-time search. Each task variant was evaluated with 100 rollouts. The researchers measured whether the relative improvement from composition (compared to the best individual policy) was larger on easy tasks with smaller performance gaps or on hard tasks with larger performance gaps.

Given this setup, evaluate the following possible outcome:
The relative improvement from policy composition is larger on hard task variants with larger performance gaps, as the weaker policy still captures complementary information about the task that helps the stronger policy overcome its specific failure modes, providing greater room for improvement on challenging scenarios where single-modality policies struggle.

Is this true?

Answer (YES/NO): NO